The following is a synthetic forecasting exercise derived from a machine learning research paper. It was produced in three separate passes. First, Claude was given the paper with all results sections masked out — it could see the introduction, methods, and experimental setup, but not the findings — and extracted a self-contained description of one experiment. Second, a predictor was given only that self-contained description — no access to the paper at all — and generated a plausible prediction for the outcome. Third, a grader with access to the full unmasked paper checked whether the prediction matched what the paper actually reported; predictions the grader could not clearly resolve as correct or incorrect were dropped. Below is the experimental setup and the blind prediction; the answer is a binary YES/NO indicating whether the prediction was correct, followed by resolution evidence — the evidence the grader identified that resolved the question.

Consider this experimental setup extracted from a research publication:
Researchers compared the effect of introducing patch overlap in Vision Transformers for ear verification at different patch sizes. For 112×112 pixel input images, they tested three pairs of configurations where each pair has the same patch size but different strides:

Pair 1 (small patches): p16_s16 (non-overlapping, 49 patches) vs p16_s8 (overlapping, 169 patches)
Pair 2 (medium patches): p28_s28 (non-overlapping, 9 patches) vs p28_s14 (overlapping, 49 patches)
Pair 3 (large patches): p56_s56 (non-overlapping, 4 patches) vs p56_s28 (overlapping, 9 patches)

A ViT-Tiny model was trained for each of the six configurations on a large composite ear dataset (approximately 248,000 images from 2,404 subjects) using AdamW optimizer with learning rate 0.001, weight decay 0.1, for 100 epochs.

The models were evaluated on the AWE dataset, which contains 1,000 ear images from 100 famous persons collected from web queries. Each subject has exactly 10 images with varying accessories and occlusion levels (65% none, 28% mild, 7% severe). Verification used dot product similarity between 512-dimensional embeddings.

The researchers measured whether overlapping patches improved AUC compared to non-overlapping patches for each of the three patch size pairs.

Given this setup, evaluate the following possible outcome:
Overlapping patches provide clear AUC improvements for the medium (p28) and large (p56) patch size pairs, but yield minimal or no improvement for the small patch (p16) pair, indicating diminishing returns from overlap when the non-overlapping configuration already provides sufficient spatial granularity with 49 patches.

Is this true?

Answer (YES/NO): NO